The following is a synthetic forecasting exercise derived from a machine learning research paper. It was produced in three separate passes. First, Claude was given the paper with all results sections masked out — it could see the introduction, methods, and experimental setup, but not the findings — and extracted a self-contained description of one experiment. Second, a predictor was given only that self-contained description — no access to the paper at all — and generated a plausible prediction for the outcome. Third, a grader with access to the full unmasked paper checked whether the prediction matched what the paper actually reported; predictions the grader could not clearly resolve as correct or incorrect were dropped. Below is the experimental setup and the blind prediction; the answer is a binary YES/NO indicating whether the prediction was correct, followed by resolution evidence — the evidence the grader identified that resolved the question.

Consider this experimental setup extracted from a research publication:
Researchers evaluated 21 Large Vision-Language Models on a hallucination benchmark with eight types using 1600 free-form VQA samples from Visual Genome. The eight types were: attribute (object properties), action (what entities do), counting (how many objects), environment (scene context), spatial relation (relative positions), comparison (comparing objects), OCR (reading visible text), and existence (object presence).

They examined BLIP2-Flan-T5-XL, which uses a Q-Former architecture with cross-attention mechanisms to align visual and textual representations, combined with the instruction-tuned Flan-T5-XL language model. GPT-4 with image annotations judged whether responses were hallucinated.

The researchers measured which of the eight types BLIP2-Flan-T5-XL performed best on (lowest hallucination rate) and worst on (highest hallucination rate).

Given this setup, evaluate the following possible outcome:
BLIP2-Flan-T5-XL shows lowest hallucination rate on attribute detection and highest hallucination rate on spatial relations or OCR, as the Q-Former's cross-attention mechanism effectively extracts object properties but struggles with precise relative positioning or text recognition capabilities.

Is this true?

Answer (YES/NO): NO